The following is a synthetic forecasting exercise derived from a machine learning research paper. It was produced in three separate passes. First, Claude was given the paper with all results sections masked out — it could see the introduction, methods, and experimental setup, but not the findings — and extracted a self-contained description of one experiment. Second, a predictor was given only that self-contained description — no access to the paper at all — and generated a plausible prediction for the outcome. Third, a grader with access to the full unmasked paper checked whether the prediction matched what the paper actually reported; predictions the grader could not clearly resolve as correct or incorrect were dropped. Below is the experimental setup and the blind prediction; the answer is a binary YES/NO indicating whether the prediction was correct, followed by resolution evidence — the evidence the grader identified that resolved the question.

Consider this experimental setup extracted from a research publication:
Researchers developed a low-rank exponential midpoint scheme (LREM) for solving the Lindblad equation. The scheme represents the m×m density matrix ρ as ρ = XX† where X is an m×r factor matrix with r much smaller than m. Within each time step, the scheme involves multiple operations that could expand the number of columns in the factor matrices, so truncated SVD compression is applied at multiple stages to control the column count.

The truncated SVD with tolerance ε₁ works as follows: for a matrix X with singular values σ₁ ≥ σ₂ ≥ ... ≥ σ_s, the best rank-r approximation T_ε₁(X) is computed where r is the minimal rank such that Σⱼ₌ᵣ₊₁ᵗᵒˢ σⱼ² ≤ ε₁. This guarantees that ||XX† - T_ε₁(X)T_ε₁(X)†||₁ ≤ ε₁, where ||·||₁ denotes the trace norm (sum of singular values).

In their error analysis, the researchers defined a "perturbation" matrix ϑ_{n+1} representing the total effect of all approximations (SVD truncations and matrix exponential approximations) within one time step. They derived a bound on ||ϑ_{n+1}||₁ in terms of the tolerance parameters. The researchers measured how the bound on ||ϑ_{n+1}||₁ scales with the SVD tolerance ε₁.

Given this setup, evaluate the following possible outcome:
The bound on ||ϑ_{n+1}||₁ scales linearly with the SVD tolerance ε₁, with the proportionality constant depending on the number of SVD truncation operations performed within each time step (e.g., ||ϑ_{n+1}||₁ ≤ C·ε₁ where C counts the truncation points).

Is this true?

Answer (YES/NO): NO